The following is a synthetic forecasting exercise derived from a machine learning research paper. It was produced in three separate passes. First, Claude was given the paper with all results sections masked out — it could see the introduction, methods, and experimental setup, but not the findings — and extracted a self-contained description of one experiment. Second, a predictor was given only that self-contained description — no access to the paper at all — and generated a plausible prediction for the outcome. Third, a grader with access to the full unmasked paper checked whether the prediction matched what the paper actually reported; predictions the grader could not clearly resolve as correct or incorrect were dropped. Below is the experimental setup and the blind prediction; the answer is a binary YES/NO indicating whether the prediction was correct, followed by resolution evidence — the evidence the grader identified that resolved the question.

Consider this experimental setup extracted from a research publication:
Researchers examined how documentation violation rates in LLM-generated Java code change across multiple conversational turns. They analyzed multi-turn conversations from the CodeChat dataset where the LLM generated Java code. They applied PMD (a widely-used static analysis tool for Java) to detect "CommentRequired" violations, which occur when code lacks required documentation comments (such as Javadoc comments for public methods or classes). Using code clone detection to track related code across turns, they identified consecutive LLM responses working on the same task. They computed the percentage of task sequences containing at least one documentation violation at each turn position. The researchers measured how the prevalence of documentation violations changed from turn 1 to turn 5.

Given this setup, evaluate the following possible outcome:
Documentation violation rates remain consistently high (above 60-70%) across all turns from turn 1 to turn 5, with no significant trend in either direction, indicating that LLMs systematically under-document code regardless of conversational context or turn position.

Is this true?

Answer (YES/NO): NO